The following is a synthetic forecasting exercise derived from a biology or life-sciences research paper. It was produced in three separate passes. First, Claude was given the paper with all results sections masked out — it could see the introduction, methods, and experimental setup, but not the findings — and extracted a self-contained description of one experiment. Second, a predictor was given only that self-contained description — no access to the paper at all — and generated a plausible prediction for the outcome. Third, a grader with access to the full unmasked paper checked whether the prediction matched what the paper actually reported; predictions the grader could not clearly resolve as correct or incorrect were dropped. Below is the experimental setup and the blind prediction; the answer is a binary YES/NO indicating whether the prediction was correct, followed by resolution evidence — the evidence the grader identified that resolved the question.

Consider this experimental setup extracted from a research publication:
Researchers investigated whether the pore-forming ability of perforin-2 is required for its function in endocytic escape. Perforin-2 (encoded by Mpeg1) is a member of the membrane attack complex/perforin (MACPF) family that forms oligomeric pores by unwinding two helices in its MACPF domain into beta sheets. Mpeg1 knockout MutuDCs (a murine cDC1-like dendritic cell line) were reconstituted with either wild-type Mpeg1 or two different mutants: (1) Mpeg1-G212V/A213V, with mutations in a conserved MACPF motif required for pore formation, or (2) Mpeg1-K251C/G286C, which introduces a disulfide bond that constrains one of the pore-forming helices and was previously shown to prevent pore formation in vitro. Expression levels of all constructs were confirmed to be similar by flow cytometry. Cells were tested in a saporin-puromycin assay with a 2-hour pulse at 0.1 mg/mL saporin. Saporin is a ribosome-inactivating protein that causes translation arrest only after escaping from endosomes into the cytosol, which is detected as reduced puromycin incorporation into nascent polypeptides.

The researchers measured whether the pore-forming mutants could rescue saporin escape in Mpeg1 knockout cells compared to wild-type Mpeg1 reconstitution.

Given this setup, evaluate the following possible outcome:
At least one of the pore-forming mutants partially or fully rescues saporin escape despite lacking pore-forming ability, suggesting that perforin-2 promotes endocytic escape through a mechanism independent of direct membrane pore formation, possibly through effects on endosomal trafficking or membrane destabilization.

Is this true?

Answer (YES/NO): NO